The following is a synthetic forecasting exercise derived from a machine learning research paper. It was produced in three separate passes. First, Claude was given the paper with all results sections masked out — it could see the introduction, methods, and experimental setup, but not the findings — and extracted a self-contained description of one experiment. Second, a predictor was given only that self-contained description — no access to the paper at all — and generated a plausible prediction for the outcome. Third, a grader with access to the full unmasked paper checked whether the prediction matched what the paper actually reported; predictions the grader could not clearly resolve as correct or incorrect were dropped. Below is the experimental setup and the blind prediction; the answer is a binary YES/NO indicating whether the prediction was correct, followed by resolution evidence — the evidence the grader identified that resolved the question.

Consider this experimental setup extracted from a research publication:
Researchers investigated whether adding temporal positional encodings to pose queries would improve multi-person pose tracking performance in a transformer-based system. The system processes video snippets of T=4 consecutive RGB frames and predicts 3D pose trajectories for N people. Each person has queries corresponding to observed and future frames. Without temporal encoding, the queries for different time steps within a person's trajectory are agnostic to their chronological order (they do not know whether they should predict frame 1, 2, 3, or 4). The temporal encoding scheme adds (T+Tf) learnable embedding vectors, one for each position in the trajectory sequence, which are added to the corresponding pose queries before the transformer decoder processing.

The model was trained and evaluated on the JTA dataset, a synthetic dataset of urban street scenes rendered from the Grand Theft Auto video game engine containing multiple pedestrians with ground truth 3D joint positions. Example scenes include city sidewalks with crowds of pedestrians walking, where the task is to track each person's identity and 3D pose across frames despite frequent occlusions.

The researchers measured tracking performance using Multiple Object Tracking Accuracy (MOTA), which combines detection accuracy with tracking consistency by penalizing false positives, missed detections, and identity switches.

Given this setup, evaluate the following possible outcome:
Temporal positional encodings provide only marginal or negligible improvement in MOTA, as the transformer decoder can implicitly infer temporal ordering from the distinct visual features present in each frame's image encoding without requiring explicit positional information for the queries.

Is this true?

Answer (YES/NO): NO